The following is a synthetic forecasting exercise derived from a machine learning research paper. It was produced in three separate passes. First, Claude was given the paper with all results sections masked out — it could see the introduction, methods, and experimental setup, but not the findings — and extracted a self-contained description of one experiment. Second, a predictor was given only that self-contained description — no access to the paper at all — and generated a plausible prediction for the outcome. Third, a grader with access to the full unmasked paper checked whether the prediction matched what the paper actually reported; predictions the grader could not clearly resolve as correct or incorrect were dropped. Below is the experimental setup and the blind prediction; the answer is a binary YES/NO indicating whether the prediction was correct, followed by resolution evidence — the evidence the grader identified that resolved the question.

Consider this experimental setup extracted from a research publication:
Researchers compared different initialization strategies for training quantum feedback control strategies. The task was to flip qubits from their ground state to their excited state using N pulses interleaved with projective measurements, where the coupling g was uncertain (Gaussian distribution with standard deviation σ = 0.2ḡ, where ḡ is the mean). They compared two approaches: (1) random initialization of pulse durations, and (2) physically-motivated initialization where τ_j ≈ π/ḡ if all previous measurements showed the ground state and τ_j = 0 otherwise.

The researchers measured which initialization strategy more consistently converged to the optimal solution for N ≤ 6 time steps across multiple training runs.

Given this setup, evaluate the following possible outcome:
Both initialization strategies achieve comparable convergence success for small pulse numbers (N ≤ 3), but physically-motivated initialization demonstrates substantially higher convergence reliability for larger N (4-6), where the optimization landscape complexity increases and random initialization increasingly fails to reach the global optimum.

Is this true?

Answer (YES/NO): NO